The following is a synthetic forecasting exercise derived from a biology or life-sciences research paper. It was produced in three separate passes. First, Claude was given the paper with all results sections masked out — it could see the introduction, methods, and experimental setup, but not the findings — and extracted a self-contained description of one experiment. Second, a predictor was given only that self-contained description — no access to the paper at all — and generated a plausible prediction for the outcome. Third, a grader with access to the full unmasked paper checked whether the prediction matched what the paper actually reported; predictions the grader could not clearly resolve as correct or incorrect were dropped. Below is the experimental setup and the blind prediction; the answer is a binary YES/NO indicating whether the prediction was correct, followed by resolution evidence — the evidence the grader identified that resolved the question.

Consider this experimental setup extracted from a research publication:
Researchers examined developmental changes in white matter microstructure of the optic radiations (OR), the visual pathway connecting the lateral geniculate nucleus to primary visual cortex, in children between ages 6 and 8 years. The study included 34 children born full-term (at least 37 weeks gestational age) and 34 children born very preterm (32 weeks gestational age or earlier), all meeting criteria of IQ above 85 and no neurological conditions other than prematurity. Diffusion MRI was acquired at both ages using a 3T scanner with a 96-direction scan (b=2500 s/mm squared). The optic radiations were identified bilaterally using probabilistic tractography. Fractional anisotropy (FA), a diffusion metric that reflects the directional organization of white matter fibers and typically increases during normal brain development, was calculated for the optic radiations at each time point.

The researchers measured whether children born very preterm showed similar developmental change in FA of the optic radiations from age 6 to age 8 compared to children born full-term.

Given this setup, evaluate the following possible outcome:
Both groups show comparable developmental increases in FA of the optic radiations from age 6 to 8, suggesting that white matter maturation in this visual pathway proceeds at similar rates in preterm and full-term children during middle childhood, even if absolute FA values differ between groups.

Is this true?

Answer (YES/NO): YES